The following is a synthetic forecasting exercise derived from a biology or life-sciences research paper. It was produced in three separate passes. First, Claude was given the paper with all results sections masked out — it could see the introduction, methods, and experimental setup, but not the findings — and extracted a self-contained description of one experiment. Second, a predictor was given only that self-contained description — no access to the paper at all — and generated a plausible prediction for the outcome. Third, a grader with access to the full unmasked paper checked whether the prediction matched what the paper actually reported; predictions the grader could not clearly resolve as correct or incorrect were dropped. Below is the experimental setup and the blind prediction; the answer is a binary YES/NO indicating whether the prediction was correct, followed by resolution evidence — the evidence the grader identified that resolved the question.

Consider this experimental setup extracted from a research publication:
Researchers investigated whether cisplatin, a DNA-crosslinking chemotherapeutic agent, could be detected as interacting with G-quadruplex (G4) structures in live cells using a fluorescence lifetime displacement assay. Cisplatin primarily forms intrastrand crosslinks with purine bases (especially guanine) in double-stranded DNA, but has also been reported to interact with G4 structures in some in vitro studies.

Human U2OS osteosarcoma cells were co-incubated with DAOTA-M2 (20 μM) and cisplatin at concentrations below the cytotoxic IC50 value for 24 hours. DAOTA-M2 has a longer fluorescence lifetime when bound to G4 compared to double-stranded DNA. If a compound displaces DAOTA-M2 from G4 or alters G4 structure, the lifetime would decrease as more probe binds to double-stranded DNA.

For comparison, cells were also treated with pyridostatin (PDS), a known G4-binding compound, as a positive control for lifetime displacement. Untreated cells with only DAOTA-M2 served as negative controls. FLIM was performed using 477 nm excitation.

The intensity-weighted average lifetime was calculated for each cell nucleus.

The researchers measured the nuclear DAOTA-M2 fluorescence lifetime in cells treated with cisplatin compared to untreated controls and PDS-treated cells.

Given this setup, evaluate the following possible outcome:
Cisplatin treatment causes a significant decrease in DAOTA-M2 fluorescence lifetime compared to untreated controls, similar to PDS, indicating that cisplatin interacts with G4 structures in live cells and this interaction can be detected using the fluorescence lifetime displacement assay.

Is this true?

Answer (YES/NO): NO